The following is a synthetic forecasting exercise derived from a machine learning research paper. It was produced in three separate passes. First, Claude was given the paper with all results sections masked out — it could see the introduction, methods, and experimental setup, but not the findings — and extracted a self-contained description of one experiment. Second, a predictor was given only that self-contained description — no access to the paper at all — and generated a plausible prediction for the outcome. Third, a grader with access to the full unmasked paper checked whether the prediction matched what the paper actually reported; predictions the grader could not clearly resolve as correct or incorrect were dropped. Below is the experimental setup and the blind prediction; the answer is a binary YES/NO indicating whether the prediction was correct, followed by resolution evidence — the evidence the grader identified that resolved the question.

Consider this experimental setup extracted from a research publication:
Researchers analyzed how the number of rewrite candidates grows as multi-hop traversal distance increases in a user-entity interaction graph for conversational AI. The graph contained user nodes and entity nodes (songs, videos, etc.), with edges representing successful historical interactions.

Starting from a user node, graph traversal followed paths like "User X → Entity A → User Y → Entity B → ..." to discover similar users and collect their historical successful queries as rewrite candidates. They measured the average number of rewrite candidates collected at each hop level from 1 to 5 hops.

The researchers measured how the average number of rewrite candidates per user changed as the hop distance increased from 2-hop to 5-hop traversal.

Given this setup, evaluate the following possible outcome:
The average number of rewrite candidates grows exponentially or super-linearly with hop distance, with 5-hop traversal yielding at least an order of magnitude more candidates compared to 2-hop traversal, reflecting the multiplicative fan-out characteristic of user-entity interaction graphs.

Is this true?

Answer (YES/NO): YES